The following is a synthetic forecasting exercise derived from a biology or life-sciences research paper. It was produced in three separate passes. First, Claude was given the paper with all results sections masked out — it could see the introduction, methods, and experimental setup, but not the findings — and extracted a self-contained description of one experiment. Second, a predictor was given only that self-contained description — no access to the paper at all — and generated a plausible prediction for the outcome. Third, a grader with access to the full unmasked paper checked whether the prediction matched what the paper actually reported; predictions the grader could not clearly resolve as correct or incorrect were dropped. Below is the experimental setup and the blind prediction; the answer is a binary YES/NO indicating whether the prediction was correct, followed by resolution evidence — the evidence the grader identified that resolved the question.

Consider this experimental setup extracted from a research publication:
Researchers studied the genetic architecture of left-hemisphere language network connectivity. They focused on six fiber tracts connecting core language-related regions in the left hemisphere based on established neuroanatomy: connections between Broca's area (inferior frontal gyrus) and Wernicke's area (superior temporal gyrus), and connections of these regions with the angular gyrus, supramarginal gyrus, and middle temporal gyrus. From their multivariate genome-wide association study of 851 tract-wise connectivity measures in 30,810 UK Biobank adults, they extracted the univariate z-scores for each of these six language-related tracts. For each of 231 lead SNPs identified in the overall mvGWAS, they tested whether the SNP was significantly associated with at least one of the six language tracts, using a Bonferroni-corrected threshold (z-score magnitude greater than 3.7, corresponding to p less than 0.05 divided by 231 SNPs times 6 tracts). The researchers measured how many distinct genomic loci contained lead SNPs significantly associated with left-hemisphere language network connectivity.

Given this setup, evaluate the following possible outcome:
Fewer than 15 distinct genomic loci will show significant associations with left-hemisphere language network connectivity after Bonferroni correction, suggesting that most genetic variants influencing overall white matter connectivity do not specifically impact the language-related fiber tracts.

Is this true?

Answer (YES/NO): NO